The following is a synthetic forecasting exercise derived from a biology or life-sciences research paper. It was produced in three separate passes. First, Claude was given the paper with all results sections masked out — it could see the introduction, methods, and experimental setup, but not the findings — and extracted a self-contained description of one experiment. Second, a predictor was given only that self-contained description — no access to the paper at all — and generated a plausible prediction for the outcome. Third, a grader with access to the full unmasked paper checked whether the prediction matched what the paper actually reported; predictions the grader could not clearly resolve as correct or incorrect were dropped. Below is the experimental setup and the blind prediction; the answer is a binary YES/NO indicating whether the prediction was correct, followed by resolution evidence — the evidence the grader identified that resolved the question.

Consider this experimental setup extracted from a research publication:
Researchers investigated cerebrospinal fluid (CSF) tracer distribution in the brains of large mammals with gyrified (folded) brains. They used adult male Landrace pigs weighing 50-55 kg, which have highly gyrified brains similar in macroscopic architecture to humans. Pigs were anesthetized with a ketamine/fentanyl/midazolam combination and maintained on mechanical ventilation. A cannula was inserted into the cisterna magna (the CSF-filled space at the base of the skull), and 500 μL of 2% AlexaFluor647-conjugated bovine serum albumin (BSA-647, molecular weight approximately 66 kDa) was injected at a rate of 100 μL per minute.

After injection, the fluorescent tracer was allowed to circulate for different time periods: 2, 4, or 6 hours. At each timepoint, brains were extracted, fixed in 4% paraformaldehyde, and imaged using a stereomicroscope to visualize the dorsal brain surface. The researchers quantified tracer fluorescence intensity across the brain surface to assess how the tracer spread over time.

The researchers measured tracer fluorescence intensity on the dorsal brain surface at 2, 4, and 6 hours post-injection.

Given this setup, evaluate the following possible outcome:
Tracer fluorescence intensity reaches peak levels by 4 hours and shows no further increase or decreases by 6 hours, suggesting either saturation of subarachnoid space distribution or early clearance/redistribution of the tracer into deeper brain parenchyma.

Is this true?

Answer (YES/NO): NO